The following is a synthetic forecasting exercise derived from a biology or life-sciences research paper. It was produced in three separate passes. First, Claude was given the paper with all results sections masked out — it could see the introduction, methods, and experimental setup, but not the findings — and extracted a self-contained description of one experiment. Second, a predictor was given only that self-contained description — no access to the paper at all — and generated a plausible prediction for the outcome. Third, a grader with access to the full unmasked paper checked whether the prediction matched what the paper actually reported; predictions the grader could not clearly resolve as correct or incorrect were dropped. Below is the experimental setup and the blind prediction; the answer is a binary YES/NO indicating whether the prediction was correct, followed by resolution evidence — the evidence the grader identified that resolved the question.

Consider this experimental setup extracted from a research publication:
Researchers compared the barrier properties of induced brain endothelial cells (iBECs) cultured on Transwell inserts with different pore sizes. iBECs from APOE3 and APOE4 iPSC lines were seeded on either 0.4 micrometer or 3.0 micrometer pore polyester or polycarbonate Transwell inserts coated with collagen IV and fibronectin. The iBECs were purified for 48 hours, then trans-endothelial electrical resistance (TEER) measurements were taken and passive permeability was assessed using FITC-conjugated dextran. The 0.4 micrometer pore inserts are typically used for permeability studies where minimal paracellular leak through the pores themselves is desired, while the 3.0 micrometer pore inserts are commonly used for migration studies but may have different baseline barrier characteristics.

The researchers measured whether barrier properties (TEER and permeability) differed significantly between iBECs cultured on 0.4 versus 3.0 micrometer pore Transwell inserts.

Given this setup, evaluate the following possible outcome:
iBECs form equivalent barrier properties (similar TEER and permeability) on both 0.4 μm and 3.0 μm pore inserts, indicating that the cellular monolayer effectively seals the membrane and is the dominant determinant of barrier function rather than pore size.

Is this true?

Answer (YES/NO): NO